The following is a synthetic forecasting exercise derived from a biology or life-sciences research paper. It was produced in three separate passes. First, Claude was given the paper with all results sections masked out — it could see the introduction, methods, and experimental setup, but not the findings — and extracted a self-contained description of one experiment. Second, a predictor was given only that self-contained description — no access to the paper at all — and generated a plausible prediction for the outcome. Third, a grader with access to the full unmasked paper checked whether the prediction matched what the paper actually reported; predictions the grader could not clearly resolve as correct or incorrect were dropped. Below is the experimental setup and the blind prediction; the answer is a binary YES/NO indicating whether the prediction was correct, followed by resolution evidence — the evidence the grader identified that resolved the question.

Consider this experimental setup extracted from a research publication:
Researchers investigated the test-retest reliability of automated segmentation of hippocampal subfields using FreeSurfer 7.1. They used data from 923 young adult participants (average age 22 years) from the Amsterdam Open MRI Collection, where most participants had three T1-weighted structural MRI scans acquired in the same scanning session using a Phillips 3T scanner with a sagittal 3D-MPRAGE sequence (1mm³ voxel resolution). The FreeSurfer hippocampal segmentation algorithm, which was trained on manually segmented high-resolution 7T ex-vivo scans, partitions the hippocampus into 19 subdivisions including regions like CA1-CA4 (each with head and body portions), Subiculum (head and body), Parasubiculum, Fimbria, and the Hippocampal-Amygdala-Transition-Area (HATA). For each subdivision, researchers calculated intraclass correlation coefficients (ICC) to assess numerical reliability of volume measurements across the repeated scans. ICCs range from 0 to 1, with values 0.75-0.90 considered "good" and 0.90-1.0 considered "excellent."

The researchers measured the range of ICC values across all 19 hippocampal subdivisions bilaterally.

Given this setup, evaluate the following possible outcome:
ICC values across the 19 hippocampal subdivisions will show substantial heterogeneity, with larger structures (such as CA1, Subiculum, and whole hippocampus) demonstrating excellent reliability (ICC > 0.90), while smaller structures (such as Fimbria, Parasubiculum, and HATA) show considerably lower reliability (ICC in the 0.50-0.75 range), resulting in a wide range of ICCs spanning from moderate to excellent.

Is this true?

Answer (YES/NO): NO